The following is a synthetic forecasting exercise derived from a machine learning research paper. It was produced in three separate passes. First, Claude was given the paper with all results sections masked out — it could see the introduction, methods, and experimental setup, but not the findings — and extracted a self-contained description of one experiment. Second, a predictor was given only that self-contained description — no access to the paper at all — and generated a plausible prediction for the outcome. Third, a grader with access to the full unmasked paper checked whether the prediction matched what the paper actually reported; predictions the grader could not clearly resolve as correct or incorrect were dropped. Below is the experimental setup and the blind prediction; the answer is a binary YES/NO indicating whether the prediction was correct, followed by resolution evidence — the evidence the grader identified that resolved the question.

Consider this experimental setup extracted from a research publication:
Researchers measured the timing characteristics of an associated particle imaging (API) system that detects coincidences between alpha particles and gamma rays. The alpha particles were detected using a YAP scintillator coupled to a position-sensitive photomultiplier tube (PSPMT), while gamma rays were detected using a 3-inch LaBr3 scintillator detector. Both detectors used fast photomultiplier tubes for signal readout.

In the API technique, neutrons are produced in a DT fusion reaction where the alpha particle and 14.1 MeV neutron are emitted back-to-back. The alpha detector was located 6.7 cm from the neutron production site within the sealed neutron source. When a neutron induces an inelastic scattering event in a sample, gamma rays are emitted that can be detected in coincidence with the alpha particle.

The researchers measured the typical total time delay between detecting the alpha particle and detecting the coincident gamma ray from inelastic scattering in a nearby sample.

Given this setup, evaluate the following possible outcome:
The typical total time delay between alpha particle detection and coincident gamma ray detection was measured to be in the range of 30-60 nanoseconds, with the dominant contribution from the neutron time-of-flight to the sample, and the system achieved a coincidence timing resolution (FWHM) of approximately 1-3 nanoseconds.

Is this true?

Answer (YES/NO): NO